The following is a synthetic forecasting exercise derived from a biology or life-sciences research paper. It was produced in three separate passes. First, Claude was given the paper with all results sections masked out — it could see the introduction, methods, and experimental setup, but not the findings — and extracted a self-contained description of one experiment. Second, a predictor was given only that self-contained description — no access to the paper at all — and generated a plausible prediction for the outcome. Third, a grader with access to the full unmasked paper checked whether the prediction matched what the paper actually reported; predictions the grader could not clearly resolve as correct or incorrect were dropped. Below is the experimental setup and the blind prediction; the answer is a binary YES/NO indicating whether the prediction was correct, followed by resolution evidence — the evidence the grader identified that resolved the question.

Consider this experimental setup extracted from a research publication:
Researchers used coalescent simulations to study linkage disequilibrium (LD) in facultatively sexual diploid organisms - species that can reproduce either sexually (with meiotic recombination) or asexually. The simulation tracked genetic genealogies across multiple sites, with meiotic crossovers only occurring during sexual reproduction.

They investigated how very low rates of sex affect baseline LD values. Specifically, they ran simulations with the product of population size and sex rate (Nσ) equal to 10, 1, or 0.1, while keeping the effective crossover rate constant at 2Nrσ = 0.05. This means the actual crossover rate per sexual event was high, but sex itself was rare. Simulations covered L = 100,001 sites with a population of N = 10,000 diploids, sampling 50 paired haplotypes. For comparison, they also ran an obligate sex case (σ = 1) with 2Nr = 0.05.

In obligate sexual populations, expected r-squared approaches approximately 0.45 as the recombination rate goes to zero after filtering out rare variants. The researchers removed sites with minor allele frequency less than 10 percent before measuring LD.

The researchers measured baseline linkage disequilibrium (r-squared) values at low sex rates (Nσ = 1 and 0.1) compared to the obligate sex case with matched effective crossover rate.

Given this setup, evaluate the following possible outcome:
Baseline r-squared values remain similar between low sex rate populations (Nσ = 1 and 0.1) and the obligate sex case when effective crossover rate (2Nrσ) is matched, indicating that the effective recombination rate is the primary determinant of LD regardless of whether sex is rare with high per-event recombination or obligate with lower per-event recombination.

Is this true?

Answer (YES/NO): NO